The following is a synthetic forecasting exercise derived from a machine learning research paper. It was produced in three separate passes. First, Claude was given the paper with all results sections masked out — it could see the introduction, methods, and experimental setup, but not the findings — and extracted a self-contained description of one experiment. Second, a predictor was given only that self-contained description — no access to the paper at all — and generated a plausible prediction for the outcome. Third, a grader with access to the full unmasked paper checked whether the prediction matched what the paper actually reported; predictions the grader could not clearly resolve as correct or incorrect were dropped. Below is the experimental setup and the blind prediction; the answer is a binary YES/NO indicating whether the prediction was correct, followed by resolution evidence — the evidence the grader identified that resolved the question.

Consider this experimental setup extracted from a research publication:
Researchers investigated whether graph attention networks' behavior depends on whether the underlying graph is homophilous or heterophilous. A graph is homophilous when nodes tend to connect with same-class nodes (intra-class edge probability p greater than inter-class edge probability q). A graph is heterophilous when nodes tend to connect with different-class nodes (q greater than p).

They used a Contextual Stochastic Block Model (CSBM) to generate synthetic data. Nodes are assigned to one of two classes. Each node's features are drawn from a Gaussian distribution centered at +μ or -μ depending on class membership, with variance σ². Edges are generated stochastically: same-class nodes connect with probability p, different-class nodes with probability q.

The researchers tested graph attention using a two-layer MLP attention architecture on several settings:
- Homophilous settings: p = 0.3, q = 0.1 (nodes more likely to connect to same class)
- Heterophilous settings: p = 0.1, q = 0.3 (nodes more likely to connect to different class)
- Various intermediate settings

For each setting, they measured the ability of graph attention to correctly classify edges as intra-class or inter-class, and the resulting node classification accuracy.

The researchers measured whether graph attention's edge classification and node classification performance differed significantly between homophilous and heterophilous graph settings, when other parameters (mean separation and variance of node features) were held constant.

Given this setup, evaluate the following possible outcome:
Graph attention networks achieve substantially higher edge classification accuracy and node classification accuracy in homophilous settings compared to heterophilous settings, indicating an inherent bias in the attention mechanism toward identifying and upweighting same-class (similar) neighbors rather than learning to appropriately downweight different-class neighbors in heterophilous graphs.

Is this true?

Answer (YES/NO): NO